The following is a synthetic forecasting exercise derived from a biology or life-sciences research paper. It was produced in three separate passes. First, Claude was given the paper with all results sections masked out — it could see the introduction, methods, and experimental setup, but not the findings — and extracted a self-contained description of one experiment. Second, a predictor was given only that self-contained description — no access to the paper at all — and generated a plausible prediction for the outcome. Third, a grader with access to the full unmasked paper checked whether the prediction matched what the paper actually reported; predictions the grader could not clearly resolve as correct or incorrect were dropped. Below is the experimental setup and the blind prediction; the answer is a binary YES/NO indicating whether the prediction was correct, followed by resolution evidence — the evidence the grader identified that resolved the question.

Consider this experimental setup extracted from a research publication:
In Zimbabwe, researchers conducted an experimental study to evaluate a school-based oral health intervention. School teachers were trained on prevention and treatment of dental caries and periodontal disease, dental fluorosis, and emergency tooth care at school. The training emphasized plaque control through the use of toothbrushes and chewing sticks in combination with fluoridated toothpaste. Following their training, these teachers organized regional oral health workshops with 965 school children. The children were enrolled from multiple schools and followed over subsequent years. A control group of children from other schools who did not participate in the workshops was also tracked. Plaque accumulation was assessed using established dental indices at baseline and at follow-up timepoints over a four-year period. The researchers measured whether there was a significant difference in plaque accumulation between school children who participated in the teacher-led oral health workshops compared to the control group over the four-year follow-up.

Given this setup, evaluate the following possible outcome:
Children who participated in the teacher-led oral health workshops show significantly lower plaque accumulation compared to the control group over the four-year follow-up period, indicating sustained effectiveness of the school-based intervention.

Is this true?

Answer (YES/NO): NO